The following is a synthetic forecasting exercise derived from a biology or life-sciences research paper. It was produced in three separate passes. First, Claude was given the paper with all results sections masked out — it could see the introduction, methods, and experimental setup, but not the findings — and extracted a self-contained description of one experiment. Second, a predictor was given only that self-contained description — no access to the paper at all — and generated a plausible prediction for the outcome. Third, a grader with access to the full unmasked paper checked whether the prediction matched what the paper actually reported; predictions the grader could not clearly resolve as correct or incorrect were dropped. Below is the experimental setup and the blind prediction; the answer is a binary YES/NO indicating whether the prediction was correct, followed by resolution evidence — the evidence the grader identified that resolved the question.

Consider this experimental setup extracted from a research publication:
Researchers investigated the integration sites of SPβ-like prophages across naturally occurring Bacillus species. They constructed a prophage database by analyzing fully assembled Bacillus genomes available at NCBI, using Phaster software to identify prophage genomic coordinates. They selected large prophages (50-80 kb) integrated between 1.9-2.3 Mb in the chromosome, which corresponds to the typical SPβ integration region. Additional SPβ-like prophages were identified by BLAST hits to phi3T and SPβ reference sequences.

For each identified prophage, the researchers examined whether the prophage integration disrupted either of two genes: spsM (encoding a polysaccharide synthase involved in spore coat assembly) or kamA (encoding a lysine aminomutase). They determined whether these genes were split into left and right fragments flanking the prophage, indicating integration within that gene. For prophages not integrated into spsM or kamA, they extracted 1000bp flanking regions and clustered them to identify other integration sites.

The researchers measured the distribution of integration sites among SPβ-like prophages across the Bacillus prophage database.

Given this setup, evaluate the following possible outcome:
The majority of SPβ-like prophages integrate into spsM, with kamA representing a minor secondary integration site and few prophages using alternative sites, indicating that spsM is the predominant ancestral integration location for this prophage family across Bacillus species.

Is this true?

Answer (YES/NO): YES